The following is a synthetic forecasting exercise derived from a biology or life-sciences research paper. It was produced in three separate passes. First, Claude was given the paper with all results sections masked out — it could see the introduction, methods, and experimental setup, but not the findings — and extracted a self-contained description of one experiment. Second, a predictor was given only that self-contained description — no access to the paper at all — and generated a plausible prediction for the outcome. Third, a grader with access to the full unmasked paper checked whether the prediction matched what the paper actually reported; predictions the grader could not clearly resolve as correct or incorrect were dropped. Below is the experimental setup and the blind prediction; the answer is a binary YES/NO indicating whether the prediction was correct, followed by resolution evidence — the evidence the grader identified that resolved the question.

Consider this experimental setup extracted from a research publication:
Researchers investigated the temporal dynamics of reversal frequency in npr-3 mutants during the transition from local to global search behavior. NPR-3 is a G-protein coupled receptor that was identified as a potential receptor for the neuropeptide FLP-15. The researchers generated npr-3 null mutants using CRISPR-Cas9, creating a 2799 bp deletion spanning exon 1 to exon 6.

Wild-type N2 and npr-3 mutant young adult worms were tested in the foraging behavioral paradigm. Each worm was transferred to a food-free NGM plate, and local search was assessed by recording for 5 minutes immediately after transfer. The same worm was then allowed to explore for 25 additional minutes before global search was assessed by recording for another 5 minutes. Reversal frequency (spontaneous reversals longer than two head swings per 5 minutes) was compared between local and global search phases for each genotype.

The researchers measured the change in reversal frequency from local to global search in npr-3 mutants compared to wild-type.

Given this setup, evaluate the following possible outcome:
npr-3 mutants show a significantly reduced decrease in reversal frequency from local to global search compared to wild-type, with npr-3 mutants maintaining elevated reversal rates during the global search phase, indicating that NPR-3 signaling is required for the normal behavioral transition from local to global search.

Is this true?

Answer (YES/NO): NO